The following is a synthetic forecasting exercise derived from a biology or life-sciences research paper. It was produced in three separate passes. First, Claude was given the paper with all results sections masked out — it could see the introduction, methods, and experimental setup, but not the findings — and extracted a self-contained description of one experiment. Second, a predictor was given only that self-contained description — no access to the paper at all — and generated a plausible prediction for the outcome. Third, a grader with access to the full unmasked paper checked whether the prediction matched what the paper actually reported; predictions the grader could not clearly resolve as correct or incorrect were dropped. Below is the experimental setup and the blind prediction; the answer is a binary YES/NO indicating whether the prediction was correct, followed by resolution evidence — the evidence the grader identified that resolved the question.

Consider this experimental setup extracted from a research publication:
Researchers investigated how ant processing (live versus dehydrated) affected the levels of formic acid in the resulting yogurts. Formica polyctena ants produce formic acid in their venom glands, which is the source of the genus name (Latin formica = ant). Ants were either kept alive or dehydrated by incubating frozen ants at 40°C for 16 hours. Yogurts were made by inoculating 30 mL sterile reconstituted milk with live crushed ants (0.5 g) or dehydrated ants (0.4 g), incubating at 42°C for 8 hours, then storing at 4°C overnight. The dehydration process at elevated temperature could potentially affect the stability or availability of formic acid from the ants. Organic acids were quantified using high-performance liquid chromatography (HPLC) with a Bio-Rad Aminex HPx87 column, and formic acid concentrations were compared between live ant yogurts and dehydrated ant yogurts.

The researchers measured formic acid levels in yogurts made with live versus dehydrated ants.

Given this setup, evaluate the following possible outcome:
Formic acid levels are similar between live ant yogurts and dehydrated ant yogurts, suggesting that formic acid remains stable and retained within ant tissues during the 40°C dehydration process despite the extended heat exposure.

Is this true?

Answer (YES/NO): YES